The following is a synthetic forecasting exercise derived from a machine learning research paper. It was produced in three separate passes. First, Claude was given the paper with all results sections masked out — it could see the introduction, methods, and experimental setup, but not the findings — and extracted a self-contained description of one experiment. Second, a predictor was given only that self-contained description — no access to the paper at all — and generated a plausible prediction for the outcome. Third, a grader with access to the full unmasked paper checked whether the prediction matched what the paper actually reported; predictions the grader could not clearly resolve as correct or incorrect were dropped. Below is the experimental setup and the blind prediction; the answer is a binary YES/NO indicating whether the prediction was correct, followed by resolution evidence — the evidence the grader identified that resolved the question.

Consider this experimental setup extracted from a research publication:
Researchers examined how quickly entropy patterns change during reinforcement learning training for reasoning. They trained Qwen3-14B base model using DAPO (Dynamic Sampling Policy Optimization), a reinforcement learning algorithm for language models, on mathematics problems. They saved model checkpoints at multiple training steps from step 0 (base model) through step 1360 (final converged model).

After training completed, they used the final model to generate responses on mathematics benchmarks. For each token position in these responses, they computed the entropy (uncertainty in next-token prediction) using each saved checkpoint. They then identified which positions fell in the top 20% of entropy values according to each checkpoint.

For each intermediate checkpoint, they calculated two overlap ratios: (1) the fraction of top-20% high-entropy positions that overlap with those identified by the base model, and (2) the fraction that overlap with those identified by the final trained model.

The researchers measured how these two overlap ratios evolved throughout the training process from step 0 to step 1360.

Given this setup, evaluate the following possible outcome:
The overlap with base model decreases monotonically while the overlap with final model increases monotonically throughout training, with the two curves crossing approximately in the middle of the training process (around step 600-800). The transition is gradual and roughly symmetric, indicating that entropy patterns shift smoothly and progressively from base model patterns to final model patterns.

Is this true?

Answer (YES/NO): NO